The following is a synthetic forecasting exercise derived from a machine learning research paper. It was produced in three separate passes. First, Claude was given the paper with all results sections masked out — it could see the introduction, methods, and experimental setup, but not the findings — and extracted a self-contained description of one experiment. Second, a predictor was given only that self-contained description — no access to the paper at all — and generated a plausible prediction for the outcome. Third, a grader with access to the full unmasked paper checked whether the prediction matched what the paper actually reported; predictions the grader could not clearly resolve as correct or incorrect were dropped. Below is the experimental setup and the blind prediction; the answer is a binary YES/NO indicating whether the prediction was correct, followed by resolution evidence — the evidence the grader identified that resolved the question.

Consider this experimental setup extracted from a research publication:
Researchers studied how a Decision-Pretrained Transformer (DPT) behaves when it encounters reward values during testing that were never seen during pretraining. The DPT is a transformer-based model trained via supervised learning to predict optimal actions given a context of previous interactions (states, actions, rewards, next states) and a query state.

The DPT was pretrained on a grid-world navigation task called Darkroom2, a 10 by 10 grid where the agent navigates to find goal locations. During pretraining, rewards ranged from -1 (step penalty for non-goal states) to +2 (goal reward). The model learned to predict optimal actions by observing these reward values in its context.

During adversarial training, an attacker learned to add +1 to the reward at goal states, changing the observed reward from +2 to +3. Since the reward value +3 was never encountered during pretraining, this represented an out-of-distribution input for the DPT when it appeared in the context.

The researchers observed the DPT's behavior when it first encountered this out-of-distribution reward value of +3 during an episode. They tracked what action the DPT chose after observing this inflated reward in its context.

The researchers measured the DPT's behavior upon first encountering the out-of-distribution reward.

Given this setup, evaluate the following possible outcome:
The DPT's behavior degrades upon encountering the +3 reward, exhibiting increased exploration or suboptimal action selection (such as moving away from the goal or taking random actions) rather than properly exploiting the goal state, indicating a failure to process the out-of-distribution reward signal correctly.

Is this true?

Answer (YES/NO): YES